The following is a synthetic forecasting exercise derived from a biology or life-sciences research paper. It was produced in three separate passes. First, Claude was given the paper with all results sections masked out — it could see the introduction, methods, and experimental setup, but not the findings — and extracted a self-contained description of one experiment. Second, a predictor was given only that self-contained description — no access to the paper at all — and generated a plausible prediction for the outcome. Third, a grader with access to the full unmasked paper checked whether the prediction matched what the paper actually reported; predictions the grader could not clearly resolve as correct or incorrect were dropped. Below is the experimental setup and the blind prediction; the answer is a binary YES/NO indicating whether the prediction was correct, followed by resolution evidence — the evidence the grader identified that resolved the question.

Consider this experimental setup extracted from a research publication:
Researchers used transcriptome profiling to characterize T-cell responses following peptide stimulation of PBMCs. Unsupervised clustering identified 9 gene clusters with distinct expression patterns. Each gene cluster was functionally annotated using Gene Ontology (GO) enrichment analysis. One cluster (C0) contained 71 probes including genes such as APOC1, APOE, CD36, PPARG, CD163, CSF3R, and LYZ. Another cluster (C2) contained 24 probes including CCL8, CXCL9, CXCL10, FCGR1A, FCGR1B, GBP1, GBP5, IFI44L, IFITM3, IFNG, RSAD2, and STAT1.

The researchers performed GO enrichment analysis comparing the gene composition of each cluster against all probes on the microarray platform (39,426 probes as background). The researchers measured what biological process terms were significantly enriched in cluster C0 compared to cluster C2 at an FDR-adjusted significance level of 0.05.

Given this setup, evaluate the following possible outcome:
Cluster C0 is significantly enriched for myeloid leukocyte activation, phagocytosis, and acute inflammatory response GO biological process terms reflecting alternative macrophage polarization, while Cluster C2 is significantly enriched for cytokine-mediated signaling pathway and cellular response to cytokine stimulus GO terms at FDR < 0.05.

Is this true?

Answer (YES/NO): NO